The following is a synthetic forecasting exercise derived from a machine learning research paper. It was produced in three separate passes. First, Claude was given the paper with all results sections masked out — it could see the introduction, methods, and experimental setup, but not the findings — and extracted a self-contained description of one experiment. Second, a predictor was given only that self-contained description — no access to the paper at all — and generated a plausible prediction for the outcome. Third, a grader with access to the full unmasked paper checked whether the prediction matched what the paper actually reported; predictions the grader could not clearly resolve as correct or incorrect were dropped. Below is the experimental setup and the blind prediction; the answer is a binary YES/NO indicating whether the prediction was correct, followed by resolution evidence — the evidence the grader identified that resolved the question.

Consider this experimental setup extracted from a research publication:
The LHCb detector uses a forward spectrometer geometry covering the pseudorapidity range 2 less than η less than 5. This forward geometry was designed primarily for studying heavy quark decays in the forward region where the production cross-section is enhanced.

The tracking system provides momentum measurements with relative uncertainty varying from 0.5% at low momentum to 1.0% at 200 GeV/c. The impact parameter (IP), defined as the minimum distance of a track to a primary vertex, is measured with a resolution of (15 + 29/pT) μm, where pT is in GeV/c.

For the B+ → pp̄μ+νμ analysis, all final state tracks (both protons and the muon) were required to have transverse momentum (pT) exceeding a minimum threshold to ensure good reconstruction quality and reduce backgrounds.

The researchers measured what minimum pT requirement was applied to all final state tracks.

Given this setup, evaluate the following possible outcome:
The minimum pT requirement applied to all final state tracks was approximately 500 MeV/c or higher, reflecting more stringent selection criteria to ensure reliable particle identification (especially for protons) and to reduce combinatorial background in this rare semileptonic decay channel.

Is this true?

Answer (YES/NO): YES